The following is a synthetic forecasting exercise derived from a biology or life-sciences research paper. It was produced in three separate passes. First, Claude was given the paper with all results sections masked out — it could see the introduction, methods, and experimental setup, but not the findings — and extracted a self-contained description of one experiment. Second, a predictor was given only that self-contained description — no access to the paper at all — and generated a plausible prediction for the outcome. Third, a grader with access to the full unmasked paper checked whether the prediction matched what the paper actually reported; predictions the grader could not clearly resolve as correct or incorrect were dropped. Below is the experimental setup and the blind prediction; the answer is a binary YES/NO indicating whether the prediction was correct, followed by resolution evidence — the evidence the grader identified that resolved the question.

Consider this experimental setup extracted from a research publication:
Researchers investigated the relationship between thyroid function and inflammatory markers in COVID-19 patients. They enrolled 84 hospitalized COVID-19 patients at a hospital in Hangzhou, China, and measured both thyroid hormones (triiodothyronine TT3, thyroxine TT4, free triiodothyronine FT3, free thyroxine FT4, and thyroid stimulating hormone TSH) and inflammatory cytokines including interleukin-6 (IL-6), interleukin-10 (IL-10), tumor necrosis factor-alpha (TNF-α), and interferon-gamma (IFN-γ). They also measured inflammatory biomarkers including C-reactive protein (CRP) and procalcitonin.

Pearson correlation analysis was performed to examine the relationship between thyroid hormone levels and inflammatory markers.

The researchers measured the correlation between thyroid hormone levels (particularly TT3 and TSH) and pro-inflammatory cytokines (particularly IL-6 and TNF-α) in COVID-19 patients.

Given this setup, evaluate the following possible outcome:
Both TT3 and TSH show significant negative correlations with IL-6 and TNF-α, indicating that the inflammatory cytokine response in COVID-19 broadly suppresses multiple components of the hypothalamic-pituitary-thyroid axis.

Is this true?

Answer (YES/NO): NO